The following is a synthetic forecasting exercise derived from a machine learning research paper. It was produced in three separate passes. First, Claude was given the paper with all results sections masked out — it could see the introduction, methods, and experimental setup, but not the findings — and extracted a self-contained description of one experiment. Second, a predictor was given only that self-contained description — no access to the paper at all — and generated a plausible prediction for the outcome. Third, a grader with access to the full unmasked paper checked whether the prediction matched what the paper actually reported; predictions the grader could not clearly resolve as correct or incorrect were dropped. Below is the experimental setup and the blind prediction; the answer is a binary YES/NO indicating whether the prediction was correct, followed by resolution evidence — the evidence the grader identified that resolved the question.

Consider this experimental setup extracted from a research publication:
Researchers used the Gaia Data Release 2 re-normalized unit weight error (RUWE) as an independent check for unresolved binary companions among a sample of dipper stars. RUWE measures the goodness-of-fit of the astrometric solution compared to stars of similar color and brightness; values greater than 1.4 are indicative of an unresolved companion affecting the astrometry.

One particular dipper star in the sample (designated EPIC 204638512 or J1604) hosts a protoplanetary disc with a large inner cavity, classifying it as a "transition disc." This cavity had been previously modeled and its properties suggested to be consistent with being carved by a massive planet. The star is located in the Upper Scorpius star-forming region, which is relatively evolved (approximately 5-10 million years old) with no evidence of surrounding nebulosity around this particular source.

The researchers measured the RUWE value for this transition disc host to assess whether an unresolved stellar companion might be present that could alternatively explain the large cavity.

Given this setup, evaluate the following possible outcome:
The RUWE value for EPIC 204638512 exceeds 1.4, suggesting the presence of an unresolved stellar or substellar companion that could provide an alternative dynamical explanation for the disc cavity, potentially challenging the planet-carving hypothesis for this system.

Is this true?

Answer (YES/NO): YES